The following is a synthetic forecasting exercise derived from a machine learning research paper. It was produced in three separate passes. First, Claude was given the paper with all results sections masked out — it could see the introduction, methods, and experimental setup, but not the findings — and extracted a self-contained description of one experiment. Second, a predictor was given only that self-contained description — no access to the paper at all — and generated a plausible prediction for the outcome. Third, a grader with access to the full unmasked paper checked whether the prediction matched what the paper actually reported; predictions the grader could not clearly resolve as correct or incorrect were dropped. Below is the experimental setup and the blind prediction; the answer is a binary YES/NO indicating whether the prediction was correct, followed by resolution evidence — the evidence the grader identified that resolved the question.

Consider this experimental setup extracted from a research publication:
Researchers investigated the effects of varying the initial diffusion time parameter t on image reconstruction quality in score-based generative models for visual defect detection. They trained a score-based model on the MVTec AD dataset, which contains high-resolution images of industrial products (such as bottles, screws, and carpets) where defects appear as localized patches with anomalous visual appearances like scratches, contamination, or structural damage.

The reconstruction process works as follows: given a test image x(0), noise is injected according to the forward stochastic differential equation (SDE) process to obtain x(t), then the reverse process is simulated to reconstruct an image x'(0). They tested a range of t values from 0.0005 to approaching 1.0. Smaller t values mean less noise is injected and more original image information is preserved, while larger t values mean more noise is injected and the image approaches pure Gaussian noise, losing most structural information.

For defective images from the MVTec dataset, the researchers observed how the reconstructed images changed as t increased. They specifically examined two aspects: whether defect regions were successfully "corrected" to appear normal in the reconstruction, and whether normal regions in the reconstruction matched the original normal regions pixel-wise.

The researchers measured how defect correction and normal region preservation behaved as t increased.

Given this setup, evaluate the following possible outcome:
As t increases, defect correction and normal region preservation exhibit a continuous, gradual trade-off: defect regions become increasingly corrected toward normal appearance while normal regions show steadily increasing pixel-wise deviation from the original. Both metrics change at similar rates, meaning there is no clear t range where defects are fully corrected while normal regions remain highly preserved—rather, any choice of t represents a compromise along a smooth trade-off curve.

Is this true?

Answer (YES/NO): NO